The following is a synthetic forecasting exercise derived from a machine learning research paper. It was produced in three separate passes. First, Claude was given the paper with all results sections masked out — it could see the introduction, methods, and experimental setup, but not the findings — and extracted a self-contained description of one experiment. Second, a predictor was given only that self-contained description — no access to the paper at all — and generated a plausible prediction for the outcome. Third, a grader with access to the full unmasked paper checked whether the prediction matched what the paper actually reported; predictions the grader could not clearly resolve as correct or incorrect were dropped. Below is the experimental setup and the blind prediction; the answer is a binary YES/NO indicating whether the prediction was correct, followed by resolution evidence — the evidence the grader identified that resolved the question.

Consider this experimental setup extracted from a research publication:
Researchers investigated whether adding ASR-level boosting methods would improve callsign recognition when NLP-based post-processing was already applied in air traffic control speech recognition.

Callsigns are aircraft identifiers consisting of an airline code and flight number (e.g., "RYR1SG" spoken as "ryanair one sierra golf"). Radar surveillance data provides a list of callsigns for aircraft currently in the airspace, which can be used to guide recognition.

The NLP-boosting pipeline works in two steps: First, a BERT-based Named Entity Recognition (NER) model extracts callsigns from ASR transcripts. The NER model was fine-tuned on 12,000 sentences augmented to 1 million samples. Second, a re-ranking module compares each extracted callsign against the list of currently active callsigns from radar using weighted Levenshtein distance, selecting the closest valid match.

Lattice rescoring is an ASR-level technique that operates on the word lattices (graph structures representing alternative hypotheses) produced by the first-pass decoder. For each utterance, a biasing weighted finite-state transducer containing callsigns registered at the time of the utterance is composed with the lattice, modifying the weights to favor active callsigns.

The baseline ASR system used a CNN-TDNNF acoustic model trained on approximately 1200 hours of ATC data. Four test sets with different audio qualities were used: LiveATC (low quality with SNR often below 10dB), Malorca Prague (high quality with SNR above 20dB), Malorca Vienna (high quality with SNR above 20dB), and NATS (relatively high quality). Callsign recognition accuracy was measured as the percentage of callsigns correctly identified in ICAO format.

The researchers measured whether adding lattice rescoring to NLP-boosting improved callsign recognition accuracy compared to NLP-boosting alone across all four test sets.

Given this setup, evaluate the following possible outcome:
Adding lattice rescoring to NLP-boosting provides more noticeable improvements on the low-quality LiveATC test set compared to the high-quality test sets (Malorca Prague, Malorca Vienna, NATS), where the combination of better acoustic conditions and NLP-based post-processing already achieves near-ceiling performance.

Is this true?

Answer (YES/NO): NO